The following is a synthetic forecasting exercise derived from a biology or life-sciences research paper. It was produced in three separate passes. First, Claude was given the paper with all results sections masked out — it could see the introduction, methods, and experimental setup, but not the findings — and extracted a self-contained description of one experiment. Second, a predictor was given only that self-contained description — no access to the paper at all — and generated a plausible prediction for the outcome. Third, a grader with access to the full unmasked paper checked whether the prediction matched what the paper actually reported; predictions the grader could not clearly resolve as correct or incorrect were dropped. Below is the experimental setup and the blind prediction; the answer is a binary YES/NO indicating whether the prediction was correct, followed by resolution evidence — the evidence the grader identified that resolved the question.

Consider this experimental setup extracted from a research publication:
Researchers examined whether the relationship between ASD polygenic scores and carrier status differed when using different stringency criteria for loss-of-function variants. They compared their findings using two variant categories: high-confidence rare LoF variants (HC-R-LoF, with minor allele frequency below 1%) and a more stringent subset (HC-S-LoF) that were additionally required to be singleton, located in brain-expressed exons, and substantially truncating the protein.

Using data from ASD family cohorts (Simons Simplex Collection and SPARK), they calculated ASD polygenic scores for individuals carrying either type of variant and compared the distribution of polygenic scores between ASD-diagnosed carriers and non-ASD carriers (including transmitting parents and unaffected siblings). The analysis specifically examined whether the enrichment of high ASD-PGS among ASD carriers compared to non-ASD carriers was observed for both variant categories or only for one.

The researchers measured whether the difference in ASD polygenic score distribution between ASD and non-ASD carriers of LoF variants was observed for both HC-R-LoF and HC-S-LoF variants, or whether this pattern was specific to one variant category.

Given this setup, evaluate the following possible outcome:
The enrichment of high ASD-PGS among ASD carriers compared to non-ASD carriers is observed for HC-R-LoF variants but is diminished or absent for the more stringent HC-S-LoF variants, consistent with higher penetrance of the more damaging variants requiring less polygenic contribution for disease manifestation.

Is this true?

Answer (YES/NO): NO